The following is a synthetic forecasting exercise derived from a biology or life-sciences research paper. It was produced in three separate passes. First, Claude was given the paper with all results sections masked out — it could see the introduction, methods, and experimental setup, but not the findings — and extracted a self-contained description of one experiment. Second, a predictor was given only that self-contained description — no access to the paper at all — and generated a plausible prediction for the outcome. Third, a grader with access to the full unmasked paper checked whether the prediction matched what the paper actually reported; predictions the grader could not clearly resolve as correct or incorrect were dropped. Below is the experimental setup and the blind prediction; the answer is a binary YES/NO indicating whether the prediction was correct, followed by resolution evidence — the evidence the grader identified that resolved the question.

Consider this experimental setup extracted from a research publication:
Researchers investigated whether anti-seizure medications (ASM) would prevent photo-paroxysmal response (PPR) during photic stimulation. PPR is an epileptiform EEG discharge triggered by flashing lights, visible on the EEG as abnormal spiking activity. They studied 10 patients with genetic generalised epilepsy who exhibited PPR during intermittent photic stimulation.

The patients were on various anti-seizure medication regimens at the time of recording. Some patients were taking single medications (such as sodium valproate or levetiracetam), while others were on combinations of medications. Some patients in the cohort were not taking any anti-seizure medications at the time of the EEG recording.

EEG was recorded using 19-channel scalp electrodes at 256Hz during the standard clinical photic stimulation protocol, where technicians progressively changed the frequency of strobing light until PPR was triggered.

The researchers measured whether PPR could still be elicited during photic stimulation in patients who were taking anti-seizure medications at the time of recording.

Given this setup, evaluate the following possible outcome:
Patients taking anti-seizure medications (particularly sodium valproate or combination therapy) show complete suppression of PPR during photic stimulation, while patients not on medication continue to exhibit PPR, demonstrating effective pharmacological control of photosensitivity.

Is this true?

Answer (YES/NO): NO